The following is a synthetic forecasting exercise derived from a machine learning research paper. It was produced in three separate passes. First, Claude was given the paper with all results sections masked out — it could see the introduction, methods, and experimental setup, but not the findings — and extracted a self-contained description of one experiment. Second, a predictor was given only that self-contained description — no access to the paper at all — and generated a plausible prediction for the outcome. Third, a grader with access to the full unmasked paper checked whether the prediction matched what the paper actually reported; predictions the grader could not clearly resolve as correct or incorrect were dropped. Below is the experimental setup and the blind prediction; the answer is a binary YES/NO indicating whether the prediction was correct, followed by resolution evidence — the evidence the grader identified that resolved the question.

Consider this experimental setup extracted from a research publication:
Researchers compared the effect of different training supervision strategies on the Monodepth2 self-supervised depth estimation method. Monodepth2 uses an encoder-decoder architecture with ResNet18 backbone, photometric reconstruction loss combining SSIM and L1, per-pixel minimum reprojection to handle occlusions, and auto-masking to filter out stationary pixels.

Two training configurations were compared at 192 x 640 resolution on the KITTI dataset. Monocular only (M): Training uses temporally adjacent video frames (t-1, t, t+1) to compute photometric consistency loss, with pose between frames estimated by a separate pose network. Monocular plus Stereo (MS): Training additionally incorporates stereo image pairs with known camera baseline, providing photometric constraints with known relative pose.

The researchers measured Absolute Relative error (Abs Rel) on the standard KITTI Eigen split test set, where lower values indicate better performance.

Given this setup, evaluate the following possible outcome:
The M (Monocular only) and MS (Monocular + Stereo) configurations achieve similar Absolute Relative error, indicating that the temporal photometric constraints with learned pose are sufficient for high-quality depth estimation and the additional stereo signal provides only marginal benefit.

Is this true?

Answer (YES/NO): NO